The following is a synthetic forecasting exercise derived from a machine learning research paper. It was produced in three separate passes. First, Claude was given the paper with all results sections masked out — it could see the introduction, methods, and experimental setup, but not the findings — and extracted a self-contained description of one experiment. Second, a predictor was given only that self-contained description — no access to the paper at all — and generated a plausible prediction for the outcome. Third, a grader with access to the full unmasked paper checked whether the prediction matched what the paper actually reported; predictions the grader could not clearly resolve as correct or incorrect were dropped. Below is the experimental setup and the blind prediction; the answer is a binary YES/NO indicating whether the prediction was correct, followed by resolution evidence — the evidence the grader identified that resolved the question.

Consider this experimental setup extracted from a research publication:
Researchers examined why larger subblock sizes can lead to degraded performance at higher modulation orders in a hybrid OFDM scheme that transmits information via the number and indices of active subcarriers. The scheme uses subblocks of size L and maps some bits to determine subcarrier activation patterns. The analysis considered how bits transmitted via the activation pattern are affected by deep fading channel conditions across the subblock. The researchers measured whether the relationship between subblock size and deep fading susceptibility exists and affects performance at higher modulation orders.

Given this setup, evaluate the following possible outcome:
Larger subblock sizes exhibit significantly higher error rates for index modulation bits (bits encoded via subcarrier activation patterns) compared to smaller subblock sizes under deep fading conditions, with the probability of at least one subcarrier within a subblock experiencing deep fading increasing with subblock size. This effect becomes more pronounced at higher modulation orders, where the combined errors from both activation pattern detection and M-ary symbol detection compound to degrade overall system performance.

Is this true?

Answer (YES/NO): YES